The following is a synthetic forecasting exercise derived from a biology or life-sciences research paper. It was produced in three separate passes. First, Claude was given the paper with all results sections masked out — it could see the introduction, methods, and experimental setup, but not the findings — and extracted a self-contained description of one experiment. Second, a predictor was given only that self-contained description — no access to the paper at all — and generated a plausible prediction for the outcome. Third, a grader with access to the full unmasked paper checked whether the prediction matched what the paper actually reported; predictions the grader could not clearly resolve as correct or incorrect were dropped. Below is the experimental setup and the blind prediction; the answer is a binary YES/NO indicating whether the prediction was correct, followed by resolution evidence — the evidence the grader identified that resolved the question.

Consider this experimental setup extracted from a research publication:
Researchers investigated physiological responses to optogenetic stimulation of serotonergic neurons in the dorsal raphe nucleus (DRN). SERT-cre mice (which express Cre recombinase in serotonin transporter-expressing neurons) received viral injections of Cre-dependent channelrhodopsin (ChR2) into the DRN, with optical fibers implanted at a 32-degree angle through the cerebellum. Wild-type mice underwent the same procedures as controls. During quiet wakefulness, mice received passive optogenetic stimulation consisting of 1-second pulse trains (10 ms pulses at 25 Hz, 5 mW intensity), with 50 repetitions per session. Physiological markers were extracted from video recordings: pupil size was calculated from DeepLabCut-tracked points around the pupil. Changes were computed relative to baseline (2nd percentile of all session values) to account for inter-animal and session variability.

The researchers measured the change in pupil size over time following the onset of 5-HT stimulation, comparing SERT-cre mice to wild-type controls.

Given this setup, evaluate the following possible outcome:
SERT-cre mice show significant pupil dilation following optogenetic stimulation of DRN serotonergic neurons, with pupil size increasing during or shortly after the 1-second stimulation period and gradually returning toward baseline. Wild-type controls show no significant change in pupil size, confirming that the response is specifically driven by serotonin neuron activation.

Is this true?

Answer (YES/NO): YES